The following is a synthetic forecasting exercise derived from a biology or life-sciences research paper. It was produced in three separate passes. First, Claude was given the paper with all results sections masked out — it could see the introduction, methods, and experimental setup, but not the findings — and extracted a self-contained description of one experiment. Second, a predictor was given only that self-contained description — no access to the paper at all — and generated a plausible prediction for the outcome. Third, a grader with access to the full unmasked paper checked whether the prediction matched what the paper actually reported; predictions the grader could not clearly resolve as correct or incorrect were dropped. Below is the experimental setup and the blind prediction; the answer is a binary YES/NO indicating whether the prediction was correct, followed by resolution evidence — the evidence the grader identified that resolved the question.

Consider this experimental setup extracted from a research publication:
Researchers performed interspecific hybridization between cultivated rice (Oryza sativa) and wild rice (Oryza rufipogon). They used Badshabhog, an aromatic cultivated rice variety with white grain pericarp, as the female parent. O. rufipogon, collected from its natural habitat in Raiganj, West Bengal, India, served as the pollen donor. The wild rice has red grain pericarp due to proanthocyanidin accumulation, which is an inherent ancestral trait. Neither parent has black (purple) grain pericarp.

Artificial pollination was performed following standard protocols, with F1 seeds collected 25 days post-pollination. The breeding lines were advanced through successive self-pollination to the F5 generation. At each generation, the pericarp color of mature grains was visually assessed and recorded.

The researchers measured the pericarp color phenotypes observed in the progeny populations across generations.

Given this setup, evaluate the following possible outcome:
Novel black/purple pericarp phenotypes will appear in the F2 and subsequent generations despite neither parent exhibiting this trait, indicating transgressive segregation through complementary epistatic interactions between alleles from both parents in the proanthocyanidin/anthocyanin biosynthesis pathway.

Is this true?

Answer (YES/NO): YES